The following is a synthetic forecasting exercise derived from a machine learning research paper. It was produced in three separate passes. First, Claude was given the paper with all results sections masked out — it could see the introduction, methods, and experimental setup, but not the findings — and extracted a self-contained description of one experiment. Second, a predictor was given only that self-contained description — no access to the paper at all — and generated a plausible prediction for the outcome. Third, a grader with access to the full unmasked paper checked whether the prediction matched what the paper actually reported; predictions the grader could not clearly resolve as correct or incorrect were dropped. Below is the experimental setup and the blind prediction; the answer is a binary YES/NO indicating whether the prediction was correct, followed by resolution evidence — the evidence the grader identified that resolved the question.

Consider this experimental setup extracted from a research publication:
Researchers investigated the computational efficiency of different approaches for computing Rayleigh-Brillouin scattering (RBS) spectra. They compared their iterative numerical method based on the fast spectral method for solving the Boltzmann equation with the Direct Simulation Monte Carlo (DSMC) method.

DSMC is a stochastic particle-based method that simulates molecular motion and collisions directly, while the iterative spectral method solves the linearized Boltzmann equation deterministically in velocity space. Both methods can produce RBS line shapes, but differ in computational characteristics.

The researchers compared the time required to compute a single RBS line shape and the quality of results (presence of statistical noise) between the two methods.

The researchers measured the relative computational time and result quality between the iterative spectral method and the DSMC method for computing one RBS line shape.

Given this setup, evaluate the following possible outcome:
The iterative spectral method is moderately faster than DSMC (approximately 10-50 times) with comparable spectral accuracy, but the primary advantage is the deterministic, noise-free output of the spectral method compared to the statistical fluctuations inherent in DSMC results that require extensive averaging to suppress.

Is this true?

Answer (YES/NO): NO